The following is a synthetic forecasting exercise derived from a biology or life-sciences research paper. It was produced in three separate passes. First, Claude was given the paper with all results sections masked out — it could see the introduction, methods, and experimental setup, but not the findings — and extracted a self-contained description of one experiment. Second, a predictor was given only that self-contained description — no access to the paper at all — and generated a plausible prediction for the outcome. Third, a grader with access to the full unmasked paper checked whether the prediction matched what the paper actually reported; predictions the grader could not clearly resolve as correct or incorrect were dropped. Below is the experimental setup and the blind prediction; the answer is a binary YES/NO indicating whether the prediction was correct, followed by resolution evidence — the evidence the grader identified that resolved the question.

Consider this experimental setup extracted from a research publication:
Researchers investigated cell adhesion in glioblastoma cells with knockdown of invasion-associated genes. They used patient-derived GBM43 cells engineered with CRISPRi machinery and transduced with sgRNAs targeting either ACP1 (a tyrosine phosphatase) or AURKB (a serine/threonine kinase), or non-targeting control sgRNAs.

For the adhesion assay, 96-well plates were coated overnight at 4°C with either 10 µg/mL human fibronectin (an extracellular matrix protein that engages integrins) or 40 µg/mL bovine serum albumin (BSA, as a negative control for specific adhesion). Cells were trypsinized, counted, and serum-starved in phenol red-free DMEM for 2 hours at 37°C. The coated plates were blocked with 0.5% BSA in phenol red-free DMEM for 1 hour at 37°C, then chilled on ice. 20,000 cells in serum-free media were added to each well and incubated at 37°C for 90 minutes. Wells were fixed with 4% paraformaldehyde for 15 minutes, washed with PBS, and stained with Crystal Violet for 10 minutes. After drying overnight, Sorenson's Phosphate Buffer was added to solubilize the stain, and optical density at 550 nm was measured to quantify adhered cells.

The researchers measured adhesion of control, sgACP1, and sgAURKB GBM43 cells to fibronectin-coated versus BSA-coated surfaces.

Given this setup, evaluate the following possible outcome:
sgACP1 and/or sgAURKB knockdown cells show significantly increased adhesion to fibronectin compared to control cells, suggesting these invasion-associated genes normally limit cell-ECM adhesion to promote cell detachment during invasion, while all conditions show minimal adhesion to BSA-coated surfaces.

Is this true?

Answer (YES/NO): NO